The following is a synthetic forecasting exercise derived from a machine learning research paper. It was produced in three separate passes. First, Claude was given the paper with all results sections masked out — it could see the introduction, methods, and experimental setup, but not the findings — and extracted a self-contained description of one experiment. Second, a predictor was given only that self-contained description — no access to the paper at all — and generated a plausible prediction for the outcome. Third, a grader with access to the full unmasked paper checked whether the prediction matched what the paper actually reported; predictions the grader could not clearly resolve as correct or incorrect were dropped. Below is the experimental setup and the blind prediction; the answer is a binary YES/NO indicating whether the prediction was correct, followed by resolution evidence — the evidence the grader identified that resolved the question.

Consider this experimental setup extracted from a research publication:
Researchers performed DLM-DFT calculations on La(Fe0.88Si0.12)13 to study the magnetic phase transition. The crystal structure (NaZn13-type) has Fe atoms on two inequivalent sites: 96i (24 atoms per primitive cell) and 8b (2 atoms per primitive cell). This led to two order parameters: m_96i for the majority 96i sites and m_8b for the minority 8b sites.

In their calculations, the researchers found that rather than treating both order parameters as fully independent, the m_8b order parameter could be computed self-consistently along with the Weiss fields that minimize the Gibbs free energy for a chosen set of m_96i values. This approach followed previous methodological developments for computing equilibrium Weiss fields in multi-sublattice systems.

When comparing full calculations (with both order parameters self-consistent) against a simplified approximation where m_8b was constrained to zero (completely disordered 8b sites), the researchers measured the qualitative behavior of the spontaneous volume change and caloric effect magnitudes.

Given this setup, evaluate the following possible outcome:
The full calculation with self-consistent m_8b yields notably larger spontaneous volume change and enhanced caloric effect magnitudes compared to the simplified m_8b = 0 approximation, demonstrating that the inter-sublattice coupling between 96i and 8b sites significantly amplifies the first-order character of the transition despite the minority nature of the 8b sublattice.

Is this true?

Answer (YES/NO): NO